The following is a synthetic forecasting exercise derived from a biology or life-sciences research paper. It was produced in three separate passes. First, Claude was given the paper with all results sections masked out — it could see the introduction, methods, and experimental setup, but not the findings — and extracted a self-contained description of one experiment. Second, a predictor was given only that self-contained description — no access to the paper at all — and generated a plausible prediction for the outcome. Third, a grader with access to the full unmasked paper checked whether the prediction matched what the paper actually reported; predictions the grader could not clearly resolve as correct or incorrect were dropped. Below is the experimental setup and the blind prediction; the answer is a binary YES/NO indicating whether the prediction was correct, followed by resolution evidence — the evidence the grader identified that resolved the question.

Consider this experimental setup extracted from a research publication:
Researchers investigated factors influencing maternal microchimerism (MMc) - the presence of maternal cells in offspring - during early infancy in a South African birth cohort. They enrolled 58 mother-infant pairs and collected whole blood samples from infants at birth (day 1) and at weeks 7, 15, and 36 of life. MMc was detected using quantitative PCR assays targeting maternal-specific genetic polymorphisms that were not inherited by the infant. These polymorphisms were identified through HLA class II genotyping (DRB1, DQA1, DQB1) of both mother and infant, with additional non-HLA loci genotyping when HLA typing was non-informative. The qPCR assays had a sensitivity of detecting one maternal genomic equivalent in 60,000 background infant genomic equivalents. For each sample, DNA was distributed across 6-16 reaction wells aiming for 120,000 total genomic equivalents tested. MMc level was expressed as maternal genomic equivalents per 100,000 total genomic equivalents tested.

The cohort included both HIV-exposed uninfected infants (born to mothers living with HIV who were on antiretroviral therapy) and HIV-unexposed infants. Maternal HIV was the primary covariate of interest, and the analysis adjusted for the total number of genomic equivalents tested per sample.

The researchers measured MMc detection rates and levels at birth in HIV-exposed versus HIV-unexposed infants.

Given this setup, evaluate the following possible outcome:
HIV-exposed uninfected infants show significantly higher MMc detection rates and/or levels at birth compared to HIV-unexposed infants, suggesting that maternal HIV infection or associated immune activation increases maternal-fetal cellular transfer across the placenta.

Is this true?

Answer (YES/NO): NO